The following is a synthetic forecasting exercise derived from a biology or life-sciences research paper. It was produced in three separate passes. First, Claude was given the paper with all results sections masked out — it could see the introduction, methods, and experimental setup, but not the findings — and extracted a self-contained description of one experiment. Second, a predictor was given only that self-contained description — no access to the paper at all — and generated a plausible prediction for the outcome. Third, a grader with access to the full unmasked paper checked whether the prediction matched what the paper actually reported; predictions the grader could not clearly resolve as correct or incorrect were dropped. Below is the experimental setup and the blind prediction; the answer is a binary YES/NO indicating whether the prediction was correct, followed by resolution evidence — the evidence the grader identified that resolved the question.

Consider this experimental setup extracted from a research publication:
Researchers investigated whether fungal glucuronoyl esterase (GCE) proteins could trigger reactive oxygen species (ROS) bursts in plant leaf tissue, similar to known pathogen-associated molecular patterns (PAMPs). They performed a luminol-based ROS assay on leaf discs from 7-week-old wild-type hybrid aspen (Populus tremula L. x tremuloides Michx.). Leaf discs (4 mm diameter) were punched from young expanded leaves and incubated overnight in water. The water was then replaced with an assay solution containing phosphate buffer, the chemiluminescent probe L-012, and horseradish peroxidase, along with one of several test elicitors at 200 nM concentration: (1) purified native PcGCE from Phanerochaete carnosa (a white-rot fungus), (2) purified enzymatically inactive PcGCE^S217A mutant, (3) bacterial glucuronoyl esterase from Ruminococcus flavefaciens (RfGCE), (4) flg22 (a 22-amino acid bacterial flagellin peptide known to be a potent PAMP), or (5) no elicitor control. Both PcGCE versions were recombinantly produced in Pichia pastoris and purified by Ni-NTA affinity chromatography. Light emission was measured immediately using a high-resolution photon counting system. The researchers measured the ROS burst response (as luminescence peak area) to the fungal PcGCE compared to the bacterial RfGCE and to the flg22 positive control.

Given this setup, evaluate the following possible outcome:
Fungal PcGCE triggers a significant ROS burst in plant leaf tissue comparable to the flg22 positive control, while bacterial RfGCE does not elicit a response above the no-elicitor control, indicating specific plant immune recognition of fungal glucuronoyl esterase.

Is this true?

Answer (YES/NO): NO